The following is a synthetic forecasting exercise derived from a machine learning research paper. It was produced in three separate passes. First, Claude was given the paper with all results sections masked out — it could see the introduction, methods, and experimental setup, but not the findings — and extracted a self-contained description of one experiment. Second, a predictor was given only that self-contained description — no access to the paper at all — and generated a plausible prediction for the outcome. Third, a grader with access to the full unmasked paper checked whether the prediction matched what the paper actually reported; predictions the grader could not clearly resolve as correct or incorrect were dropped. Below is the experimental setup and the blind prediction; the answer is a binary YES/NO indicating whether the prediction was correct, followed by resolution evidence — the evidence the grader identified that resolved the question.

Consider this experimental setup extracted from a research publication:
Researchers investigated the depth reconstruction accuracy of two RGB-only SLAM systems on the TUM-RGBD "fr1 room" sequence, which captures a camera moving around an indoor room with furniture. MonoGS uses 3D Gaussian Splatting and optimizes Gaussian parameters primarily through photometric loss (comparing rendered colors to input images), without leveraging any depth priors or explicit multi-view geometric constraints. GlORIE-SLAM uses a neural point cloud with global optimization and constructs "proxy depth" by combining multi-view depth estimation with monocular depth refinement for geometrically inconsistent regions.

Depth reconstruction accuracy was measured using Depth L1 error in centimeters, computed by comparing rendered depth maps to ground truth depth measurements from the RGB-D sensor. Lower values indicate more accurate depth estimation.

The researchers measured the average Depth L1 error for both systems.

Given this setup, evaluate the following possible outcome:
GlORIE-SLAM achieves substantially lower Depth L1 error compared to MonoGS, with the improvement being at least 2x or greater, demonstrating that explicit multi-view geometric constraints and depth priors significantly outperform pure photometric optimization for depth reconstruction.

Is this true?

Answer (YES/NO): YES